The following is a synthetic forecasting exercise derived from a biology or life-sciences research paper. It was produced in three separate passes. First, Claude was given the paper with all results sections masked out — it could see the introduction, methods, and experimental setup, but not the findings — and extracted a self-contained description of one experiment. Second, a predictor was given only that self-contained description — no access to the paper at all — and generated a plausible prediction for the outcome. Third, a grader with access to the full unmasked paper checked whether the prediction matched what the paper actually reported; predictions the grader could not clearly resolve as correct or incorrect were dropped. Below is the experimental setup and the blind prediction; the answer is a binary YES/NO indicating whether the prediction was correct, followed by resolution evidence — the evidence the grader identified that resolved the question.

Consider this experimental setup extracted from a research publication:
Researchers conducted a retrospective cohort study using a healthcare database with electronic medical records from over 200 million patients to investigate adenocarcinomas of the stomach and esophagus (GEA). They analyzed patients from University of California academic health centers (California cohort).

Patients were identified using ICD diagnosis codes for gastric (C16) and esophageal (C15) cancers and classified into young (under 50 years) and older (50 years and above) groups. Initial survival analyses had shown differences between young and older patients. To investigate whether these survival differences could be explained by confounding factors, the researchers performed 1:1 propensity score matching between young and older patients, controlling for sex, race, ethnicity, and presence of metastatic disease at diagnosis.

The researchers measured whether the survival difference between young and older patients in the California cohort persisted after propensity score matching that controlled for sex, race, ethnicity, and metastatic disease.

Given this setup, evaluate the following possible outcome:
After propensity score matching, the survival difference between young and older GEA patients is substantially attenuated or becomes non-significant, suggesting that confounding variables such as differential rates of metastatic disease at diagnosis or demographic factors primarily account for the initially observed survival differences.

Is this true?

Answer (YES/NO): NO